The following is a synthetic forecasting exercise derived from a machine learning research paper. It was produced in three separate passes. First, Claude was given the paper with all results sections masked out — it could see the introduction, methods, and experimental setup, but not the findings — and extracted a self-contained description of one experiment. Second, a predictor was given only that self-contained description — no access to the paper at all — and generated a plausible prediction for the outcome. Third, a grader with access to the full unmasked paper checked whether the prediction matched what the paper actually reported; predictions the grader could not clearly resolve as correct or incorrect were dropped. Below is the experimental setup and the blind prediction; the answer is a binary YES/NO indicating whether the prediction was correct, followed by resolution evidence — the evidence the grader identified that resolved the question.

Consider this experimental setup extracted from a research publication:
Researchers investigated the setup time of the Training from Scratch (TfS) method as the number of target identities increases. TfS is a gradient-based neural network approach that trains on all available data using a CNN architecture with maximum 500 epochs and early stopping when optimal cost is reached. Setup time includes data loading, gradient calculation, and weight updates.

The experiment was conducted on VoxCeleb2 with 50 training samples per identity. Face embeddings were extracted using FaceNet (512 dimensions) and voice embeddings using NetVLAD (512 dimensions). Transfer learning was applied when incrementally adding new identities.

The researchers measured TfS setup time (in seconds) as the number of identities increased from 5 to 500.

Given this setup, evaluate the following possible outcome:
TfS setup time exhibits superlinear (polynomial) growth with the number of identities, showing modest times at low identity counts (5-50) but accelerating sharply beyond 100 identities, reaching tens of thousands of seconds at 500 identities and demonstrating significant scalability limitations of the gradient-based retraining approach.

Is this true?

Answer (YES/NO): NO